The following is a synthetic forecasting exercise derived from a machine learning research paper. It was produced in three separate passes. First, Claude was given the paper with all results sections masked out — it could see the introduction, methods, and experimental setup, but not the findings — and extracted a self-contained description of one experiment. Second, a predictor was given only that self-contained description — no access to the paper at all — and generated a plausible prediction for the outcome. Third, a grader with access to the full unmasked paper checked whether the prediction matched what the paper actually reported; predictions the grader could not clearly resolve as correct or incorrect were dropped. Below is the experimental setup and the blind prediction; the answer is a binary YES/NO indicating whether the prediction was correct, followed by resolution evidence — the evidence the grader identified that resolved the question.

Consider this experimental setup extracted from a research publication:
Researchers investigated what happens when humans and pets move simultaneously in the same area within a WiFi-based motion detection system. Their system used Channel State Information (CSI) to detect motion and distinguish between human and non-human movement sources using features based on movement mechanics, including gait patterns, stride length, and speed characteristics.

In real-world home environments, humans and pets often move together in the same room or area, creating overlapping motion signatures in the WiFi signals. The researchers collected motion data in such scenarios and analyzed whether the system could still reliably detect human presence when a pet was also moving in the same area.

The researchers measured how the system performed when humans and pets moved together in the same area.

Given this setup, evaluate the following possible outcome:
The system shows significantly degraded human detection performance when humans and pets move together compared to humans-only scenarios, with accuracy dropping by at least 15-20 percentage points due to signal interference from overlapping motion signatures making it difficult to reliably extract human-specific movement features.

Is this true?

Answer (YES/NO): NO